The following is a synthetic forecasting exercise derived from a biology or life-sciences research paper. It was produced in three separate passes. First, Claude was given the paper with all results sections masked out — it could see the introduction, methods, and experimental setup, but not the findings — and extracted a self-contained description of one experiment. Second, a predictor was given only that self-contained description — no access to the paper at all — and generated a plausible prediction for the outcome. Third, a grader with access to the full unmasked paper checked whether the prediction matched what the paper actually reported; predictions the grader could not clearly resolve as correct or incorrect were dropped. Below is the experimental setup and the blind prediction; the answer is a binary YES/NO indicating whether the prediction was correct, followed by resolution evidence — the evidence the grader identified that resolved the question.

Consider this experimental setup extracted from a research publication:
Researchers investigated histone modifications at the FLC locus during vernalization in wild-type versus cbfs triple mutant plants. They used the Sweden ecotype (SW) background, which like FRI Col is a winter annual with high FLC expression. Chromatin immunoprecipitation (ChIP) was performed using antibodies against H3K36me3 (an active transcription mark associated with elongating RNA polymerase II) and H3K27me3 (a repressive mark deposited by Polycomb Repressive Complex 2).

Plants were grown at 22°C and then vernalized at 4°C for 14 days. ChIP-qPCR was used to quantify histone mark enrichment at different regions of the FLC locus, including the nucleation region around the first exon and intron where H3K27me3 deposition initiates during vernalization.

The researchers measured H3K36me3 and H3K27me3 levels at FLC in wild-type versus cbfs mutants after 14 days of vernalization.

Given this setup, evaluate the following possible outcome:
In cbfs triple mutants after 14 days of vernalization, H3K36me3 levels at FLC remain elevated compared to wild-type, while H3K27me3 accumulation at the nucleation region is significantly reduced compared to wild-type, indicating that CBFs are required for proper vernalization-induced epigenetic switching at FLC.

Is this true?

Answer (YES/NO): NO